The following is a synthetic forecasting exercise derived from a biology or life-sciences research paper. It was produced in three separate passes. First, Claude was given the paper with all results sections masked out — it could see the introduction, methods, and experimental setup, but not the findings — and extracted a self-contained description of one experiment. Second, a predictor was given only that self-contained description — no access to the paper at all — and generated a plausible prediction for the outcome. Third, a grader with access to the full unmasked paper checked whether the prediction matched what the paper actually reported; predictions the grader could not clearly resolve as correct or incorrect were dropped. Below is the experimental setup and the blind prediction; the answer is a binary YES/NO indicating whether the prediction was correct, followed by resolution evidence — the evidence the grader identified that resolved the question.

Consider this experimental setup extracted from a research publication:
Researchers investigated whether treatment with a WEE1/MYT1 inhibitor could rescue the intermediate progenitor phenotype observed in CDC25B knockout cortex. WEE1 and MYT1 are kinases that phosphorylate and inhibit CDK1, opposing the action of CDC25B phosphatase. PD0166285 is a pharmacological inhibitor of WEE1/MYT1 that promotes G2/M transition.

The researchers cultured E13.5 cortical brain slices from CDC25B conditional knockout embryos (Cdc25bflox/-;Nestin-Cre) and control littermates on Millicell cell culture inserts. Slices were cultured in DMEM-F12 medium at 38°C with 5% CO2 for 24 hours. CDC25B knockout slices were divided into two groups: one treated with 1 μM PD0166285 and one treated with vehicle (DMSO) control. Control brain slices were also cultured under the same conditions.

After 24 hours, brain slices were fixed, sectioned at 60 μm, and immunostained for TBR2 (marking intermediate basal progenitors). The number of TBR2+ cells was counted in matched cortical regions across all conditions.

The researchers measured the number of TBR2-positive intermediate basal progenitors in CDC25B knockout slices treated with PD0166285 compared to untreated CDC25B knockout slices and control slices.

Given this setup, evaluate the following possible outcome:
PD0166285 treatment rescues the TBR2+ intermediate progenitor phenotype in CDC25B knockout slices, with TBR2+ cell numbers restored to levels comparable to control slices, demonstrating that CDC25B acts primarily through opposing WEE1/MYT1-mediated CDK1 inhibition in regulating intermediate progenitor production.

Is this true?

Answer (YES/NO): YES